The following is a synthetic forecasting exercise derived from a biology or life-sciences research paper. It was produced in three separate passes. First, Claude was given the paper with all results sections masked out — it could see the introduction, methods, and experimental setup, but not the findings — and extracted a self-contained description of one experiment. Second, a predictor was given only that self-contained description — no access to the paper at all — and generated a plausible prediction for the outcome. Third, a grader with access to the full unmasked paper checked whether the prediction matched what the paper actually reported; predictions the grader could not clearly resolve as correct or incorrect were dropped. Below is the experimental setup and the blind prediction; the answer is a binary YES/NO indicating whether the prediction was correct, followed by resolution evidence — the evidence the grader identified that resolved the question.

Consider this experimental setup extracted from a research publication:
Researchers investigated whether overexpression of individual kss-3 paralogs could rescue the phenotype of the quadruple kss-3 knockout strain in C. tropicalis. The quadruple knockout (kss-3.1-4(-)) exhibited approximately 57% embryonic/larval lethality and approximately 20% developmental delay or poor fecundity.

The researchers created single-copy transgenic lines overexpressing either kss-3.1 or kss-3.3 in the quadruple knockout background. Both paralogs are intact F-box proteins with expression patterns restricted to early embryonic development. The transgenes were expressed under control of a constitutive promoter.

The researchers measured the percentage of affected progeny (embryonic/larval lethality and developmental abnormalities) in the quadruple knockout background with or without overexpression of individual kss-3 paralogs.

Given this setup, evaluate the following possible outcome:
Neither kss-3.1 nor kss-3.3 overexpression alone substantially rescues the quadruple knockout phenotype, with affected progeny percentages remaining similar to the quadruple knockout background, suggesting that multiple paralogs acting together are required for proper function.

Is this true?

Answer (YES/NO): NO